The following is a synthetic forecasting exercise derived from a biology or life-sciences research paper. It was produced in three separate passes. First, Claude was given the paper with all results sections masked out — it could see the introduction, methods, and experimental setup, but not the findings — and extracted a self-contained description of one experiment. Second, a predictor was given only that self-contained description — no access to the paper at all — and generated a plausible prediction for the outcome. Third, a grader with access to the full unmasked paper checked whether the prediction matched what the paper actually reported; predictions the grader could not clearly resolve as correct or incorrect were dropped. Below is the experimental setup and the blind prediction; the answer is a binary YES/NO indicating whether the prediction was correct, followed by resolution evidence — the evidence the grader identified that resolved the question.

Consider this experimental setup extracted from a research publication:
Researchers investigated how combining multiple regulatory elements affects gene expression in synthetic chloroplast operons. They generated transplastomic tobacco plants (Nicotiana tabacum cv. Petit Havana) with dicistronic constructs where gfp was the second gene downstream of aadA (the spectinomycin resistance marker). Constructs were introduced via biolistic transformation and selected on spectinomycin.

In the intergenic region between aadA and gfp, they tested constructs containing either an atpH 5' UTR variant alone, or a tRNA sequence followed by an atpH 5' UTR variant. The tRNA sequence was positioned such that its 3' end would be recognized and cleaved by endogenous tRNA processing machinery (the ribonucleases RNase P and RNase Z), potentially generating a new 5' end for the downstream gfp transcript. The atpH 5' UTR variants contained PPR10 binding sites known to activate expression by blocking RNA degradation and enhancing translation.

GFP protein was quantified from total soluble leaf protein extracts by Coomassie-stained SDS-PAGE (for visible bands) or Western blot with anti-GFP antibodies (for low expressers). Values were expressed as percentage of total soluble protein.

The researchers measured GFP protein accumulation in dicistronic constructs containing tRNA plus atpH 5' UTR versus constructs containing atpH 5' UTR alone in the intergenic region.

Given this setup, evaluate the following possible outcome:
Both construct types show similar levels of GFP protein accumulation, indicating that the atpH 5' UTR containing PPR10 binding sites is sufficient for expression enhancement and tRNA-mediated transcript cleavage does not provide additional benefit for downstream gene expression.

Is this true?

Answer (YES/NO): NO